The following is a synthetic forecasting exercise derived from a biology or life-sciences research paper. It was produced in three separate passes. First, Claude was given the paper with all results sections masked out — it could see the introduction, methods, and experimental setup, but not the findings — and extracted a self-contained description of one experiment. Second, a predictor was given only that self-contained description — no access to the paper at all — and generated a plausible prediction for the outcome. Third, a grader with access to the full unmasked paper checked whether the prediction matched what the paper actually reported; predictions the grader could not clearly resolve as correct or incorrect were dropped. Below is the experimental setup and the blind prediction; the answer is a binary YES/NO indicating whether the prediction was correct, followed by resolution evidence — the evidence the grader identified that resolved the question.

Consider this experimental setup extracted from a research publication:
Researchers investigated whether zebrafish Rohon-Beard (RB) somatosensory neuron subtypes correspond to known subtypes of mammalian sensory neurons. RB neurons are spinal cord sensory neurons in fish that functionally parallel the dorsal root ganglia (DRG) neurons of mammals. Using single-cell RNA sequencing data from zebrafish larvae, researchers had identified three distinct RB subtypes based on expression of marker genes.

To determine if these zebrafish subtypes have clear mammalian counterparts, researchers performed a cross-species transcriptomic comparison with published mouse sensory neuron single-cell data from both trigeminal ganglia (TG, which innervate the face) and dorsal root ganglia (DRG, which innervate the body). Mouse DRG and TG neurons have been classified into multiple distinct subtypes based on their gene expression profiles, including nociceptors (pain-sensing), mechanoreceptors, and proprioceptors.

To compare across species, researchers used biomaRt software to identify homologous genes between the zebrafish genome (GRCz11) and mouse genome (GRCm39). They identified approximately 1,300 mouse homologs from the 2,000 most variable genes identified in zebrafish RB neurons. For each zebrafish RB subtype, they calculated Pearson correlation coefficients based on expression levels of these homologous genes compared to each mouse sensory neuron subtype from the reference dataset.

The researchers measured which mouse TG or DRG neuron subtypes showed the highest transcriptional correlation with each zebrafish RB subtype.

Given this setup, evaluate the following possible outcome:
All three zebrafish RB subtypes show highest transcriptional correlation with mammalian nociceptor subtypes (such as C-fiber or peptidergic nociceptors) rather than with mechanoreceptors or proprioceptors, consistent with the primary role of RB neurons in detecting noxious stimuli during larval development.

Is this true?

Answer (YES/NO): NO